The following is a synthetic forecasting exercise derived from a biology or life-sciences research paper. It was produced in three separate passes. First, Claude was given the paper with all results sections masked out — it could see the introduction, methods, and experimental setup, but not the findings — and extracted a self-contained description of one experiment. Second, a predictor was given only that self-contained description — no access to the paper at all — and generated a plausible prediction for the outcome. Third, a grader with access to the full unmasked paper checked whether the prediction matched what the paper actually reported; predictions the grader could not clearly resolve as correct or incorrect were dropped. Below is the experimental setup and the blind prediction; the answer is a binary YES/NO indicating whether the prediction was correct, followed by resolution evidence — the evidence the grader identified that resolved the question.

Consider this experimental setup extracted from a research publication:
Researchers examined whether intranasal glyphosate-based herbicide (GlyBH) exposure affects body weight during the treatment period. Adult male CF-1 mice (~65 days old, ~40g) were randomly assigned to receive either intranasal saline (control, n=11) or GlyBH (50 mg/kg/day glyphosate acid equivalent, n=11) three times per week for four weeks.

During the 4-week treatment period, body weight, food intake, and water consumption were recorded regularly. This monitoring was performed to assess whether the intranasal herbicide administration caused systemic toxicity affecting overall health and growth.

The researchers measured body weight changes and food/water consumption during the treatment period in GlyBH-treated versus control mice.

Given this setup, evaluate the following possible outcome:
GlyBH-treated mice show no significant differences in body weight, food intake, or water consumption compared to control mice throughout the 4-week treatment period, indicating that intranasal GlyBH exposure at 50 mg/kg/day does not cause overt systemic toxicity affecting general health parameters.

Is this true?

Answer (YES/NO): YES